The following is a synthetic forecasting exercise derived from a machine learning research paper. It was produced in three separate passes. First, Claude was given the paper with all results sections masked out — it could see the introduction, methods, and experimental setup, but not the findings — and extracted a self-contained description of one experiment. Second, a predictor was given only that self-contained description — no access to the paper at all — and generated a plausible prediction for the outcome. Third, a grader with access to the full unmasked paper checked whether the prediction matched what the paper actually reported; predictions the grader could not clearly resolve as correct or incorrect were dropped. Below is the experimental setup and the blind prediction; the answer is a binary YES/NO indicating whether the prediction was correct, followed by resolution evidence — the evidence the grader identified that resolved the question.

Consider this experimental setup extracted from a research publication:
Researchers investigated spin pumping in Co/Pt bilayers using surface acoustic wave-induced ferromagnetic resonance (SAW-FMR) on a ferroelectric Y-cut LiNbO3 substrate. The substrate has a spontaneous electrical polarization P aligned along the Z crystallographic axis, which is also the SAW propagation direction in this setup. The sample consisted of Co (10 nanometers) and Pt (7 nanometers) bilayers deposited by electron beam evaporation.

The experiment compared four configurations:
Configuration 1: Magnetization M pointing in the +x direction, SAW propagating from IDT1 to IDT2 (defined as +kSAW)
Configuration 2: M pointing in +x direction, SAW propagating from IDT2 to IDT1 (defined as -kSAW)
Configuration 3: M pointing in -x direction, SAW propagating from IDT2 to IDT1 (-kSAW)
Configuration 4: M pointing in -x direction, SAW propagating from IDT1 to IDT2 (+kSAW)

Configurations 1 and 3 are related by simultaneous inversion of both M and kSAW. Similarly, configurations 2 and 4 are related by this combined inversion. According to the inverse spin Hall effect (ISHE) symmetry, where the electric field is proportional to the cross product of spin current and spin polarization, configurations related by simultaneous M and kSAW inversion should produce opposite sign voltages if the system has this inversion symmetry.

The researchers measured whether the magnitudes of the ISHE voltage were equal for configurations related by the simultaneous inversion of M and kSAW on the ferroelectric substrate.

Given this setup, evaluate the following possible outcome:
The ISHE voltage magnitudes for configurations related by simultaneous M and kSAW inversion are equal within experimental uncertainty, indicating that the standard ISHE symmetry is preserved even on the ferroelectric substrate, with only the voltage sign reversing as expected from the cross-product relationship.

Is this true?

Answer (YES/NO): NO